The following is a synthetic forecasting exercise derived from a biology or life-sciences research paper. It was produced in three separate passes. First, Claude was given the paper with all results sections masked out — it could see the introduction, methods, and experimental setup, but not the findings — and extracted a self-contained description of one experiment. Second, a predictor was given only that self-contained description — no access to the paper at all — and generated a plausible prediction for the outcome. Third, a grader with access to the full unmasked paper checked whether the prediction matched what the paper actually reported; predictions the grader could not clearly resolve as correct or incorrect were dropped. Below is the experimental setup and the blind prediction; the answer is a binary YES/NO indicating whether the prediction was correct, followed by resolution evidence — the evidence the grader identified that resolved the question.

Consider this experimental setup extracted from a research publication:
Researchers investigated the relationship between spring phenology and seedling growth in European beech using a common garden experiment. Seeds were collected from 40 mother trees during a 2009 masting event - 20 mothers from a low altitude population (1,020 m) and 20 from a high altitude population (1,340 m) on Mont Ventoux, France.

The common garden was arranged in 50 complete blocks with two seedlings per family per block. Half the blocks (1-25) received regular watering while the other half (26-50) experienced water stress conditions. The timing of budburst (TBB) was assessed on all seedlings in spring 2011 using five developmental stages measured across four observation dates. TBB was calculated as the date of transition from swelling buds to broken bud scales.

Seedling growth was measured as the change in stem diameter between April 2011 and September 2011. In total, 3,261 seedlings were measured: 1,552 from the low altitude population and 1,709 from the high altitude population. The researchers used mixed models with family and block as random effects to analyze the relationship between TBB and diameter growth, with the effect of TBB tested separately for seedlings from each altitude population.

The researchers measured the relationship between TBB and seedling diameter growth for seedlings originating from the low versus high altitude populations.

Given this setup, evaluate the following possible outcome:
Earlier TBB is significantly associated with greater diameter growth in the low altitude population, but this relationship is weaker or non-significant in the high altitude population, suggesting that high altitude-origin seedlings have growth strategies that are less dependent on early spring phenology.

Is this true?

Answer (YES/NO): NO